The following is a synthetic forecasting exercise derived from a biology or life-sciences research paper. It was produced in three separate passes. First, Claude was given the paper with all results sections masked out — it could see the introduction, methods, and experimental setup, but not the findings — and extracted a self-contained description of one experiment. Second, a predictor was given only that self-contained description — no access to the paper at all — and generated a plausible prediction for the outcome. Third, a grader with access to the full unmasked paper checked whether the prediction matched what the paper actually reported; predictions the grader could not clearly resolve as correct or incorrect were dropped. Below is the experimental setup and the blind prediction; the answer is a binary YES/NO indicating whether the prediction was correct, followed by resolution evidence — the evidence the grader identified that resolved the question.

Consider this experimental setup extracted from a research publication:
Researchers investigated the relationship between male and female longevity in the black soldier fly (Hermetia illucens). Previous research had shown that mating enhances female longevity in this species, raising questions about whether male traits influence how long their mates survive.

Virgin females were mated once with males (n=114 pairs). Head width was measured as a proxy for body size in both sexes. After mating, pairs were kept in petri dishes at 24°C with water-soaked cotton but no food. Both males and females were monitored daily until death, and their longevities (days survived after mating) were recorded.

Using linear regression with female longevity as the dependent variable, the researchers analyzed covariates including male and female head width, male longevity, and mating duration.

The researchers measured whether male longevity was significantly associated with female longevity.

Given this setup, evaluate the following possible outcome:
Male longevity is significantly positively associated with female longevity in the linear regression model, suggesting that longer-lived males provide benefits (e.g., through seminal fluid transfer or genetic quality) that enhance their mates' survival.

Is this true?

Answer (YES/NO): YES